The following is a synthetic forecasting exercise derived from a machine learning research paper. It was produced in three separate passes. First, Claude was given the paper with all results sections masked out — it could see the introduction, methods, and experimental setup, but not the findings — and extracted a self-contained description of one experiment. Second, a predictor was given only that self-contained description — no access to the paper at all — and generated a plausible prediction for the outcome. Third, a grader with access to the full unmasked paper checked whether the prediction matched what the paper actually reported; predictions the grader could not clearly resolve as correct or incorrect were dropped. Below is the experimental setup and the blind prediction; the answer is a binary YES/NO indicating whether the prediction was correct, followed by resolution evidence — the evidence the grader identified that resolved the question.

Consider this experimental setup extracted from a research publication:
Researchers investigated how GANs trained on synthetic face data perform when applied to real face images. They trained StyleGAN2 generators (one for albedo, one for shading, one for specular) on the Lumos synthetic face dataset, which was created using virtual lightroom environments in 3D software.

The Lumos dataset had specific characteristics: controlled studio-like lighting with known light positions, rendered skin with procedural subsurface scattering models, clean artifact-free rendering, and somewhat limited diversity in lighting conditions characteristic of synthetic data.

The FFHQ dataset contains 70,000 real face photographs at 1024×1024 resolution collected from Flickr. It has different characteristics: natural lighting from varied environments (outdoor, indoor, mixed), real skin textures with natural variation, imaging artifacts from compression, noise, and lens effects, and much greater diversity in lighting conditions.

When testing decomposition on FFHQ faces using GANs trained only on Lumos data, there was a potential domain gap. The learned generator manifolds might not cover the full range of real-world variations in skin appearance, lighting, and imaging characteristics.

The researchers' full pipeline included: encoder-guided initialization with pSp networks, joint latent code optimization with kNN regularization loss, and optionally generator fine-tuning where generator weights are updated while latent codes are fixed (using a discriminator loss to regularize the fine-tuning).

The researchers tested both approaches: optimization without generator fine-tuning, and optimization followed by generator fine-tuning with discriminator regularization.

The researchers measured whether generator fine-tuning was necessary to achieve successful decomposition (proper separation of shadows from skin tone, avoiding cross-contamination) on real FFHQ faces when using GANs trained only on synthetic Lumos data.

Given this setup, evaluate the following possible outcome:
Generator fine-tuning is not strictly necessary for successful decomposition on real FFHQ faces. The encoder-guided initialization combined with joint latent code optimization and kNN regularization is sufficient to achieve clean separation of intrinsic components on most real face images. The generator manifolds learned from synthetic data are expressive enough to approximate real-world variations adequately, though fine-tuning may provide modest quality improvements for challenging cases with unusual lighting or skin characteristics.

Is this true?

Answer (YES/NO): NO